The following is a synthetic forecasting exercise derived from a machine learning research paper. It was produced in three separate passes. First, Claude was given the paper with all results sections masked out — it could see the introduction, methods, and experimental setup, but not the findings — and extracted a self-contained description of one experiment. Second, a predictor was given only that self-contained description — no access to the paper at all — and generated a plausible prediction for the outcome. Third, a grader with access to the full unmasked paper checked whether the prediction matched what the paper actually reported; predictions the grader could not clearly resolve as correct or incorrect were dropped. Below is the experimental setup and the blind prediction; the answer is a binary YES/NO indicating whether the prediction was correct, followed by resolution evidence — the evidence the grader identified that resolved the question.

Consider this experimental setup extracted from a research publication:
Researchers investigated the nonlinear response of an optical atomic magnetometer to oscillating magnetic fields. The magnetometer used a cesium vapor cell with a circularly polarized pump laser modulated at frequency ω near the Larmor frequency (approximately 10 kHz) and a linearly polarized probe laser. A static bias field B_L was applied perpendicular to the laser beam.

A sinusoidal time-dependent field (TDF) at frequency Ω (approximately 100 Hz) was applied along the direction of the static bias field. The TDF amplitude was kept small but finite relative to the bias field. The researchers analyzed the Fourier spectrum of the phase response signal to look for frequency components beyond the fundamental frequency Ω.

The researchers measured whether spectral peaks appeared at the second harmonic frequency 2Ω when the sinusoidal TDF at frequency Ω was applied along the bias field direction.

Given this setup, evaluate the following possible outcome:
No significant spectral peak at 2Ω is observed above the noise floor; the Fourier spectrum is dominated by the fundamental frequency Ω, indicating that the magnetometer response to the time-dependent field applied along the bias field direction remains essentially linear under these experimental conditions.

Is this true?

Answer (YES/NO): NO